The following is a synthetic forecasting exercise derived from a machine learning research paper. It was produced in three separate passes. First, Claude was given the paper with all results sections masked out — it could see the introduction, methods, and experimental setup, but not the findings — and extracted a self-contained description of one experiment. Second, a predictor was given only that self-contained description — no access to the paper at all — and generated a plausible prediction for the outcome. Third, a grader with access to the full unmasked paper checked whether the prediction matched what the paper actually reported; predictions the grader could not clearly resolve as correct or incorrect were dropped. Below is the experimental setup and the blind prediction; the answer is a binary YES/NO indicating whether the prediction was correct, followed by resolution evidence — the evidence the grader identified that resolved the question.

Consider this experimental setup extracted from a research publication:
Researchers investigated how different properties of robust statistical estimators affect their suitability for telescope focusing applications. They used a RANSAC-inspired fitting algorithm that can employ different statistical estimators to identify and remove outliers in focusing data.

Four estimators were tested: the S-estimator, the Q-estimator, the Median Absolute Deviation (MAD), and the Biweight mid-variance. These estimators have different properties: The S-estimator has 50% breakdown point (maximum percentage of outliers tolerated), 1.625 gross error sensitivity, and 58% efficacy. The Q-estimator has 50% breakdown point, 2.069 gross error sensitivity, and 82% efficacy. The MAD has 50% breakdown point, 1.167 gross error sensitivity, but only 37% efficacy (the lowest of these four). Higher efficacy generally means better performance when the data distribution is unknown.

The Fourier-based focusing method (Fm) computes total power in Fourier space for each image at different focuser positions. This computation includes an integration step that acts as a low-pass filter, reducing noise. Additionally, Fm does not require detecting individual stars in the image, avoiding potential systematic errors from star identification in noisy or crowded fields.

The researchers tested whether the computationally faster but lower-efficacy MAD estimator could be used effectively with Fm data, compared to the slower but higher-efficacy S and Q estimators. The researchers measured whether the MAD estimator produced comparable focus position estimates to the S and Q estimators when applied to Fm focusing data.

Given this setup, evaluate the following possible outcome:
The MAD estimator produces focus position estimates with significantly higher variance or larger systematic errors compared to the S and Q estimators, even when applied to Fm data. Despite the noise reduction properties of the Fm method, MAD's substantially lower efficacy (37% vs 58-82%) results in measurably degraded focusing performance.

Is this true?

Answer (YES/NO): NO